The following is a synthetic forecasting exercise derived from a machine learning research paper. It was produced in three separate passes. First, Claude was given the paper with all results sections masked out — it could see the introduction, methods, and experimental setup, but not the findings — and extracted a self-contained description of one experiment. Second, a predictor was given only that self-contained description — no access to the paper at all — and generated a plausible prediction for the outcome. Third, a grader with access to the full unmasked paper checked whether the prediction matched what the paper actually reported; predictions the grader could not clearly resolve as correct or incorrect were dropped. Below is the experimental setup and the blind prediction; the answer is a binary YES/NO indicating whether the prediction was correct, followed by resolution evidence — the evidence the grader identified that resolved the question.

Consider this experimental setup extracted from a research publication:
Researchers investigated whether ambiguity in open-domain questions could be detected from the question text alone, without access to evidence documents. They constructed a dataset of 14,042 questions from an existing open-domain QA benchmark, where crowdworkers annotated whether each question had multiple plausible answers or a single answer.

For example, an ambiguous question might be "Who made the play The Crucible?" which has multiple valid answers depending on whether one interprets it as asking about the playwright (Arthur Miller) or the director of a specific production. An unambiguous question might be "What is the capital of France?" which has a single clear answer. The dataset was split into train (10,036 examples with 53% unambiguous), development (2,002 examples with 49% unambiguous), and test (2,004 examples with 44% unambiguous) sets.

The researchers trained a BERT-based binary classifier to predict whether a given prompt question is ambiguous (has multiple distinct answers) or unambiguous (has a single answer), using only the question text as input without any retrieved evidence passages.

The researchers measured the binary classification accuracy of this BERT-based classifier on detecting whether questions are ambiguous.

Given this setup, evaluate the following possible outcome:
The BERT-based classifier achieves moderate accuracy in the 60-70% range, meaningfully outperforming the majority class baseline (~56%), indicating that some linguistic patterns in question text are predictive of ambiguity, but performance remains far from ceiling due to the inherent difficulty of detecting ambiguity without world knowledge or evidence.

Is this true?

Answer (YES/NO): NO